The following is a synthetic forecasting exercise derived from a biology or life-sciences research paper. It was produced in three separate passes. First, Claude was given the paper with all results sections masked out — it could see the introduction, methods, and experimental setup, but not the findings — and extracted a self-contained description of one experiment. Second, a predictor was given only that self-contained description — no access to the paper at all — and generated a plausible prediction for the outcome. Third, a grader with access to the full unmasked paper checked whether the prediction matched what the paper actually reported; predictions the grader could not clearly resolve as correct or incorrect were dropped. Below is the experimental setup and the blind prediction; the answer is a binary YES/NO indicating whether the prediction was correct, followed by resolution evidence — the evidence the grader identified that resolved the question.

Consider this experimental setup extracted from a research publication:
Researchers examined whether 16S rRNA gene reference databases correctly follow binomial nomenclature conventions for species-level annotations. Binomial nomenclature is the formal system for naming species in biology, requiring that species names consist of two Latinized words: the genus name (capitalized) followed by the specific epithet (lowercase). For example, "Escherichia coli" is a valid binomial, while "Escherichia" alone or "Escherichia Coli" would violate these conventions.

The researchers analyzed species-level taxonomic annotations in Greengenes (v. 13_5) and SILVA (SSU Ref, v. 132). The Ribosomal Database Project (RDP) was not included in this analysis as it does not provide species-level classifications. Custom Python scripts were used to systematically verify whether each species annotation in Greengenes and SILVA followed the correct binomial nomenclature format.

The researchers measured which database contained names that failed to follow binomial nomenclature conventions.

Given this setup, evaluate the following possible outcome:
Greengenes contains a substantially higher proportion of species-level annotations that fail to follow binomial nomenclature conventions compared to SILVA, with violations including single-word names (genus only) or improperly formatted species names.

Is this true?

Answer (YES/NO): NO